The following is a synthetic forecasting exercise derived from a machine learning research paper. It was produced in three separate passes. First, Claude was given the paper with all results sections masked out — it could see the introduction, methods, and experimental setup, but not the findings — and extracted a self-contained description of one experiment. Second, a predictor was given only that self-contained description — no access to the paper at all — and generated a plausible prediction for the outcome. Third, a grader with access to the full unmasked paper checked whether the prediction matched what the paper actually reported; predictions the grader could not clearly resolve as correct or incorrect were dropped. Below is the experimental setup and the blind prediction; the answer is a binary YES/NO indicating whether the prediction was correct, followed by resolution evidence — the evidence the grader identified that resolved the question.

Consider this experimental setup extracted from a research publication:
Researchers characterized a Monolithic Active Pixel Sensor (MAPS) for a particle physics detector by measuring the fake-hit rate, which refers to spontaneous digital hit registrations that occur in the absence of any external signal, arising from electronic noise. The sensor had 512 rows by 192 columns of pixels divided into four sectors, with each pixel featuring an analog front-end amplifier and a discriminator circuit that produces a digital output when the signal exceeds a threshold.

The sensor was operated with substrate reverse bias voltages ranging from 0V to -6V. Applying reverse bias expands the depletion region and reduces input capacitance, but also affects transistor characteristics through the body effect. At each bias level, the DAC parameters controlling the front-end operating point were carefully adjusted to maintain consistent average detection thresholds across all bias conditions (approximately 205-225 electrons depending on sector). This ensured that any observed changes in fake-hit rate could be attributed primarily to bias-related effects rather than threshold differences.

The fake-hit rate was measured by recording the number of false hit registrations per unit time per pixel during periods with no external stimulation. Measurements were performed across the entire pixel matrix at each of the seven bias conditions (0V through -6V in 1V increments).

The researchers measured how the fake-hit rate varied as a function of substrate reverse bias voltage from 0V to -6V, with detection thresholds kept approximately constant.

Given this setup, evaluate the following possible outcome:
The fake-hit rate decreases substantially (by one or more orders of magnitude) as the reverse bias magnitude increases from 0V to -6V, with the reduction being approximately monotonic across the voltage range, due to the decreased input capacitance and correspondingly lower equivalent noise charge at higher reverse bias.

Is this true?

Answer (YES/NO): NO